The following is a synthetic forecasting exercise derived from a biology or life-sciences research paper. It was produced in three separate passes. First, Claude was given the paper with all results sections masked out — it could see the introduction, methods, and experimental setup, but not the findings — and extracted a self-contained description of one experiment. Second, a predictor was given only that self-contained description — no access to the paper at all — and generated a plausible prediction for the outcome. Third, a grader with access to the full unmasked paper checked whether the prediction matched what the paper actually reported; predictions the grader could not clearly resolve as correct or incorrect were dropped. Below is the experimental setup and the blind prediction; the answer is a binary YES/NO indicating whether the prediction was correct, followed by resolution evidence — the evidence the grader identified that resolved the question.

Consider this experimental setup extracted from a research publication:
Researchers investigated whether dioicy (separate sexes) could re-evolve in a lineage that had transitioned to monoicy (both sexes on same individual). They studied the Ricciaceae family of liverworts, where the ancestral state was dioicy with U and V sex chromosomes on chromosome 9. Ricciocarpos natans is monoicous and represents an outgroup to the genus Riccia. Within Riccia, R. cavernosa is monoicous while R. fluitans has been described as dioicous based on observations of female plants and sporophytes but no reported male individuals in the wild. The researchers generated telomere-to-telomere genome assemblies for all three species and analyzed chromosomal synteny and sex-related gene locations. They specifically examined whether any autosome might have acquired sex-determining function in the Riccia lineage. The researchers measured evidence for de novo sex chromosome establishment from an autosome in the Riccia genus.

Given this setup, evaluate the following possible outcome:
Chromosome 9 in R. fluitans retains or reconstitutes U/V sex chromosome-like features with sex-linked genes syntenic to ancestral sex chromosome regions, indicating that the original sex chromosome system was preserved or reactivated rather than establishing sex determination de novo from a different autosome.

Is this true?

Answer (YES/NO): NO